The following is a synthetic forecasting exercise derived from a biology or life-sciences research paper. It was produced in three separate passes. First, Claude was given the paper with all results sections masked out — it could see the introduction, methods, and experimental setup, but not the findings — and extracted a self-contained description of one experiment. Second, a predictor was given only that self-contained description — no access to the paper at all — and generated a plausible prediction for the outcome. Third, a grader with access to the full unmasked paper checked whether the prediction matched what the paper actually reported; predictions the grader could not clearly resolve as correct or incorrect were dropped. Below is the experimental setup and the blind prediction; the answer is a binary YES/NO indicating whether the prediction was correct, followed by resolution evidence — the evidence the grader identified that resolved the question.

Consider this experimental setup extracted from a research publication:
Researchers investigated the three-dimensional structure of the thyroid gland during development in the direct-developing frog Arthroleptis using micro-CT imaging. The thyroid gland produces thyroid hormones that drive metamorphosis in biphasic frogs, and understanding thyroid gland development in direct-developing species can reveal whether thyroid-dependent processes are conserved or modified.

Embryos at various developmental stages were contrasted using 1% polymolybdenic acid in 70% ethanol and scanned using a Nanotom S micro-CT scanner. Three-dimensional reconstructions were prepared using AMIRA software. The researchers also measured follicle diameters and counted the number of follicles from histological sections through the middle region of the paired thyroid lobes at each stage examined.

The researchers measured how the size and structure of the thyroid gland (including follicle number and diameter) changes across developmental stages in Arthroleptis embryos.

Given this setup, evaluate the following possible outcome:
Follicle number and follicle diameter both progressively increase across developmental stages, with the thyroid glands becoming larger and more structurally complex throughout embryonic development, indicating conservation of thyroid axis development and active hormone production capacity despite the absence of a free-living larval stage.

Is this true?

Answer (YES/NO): NO